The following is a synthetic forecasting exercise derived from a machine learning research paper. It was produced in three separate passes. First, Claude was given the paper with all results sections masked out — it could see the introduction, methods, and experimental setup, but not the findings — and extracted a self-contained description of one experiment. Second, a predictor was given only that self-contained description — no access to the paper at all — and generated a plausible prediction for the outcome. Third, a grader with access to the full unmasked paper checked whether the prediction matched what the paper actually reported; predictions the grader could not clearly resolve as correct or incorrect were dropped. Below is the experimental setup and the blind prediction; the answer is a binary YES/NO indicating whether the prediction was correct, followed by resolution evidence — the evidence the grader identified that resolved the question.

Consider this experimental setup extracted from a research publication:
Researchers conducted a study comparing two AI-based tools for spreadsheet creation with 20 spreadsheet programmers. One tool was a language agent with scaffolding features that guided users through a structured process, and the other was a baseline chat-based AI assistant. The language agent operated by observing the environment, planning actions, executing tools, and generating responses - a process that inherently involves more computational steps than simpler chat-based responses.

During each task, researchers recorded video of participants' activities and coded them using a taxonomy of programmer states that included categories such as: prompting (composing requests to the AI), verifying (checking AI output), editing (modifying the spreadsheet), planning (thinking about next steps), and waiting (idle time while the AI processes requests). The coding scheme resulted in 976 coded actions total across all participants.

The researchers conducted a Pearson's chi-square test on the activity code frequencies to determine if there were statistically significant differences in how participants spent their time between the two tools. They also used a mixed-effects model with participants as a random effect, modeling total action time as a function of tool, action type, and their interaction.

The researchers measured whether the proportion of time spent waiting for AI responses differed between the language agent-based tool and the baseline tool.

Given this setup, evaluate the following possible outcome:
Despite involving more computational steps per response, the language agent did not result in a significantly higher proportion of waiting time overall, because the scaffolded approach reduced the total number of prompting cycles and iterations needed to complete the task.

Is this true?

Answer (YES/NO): NO